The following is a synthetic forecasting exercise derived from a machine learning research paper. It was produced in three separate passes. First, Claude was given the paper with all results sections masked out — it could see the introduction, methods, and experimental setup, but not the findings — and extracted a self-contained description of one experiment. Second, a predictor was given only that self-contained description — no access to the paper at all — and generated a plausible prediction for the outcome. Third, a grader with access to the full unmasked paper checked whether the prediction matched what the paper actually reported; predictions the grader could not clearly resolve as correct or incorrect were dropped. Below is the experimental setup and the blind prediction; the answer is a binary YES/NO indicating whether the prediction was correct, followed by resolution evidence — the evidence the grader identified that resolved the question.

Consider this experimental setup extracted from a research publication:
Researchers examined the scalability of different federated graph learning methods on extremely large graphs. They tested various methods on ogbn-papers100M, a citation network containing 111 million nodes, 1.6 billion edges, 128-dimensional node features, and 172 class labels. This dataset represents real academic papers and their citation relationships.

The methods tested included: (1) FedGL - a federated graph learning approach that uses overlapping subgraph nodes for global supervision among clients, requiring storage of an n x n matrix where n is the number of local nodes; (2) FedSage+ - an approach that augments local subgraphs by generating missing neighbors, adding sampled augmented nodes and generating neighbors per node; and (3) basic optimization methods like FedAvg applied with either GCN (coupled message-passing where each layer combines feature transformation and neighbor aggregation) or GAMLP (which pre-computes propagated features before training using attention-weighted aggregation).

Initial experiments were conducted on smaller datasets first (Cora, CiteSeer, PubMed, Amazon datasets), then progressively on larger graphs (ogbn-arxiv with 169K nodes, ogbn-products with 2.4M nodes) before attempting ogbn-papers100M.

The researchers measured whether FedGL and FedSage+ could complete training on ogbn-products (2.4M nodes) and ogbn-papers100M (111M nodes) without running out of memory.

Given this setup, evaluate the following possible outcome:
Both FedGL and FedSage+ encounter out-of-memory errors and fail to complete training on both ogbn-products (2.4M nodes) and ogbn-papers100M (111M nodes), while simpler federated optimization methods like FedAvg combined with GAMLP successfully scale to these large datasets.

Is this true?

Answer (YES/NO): YES